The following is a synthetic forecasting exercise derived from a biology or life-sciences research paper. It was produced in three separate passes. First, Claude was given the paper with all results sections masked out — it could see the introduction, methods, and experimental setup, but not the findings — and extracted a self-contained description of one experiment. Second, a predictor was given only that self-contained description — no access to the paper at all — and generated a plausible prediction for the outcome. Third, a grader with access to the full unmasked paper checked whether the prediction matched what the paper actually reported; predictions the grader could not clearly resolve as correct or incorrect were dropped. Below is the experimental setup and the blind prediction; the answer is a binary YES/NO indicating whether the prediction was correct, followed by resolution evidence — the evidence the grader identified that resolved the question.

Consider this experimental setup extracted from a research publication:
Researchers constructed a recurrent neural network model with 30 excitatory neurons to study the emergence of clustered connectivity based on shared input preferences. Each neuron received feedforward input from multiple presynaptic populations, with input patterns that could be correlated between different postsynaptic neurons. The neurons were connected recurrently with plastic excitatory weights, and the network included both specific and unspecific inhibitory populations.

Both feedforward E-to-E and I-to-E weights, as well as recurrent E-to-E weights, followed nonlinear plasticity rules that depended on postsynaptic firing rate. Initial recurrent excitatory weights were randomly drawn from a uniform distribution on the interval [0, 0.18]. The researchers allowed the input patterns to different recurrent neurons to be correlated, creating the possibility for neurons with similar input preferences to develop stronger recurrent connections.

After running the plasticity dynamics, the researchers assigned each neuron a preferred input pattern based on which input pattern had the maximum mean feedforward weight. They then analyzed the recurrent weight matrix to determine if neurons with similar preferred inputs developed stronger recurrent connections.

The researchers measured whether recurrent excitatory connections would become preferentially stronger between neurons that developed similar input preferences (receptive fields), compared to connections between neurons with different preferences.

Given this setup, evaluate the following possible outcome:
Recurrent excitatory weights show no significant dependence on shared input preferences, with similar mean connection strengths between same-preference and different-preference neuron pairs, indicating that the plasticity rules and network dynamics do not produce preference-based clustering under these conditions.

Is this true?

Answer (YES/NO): NO